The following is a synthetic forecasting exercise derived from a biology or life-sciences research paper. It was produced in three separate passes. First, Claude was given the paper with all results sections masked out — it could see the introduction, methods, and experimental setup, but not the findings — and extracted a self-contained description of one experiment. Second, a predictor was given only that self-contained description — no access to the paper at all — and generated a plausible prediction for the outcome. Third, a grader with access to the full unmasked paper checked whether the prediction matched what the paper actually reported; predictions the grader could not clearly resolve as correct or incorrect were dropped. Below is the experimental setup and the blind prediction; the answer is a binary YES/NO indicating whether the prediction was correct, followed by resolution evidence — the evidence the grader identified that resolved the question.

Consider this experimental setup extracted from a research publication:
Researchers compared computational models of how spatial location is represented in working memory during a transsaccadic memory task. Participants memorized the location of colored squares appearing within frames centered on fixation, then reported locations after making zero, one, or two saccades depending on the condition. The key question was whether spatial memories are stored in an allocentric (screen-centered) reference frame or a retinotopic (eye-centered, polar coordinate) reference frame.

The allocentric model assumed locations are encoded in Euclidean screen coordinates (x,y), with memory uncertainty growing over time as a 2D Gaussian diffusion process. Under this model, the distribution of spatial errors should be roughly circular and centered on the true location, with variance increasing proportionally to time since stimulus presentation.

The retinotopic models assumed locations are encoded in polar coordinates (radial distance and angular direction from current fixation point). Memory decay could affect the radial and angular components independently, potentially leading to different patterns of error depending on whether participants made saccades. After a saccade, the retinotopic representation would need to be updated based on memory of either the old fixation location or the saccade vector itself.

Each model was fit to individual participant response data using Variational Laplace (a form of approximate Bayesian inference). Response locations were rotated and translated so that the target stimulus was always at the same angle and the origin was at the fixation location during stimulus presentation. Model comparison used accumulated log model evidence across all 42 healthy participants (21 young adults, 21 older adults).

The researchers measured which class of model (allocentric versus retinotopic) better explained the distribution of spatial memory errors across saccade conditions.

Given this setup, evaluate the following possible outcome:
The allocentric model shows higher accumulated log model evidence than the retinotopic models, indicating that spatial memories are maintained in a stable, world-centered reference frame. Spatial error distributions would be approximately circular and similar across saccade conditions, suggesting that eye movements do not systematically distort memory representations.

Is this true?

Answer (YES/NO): NO